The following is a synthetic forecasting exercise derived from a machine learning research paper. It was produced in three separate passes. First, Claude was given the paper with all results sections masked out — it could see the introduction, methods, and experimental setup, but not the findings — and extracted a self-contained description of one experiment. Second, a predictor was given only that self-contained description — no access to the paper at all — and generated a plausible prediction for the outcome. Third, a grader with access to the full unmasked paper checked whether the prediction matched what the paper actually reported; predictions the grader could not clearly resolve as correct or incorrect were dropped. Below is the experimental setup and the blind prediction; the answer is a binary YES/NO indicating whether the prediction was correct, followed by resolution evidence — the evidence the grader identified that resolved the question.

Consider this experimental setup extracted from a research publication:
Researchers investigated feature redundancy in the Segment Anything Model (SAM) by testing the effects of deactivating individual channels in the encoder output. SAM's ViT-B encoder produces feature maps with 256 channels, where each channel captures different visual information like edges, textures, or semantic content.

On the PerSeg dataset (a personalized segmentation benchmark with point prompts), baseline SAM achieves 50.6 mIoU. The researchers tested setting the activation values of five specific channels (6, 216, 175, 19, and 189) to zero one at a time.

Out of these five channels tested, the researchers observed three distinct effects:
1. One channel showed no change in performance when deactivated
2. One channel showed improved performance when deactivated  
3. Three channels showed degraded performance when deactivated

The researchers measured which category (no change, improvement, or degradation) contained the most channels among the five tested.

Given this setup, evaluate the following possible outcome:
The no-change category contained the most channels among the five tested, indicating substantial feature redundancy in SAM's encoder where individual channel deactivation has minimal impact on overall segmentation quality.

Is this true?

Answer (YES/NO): NO